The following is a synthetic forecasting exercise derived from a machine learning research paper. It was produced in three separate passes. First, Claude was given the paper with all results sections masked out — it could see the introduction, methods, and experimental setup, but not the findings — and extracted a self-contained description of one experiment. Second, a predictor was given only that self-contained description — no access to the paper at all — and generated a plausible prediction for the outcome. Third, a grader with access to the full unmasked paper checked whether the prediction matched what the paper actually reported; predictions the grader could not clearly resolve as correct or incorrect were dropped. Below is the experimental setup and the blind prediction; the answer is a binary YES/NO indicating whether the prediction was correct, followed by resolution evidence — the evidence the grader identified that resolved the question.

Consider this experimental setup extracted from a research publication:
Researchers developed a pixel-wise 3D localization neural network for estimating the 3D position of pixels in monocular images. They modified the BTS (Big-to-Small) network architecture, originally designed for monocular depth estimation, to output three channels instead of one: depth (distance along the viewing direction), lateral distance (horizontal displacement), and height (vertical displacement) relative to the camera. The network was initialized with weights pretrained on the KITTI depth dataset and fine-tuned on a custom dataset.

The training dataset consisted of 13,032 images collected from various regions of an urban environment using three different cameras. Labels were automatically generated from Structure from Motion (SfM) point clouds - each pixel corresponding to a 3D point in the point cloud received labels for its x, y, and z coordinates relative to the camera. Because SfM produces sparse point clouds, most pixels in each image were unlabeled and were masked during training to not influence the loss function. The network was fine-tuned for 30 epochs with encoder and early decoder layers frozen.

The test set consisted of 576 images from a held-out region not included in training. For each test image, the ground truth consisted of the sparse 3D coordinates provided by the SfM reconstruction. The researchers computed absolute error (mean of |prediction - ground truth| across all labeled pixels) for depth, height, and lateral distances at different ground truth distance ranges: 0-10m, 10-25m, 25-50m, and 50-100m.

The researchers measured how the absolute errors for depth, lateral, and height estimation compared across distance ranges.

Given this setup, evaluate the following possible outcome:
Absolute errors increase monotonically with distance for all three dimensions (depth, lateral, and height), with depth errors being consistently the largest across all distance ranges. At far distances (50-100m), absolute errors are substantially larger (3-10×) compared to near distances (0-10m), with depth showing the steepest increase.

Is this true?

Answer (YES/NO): NO